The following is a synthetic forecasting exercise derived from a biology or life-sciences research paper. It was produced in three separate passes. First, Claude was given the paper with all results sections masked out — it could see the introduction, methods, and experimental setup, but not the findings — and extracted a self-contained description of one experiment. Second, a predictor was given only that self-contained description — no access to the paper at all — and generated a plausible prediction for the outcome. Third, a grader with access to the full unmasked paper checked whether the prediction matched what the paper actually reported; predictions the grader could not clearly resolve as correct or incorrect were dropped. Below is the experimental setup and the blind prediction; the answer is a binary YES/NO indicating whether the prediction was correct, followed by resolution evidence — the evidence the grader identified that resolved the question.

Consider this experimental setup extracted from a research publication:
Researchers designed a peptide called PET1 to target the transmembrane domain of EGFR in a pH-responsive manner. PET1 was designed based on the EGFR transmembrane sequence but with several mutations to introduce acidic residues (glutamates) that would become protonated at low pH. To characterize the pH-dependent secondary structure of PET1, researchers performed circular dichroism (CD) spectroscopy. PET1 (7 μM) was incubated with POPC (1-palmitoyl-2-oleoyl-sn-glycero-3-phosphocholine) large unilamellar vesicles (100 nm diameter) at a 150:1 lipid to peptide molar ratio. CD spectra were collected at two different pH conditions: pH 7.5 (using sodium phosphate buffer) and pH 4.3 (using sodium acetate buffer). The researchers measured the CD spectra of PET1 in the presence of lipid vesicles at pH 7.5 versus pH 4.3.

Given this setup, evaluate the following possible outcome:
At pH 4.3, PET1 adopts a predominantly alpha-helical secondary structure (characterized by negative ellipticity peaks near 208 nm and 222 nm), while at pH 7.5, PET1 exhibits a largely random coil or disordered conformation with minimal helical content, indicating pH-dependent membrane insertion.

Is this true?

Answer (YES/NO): YES